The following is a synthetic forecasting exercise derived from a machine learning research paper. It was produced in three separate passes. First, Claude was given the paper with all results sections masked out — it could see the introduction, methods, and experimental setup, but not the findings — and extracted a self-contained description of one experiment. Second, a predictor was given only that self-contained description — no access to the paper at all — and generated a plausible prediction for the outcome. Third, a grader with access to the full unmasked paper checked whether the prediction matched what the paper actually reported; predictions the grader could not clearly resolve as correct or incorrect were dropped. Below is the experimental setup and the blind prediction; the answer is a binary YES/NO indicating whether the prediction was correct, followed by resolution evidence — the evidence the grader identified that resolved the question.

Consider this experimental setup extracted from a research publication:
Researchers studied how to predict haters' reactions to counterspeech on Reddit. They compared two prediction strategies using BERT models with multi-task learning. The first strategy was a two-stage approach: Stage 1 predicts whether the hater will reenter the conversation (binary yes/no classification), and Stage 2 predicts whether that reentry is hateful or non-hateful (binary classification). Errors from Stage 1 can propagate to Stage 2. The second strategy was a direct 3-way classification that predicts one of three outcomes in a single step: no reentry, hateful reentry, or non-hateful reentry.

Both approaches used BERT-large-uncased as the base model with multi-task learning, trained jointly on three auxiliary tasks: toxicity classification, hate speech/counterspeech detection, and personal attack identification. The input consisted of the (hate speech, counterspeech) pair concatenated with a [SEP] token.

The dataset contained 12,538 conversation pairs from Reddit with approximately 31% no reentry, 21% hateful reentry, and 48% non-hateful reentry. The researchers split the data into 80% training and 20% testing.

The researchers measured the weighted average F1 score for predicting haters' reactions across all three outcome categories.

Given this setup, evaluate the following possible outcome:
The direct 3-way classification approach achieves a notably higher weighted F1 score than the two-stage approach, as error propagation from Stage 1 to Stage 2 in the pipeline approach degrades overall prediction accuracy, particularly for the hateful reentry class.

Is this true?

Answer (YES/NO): YES